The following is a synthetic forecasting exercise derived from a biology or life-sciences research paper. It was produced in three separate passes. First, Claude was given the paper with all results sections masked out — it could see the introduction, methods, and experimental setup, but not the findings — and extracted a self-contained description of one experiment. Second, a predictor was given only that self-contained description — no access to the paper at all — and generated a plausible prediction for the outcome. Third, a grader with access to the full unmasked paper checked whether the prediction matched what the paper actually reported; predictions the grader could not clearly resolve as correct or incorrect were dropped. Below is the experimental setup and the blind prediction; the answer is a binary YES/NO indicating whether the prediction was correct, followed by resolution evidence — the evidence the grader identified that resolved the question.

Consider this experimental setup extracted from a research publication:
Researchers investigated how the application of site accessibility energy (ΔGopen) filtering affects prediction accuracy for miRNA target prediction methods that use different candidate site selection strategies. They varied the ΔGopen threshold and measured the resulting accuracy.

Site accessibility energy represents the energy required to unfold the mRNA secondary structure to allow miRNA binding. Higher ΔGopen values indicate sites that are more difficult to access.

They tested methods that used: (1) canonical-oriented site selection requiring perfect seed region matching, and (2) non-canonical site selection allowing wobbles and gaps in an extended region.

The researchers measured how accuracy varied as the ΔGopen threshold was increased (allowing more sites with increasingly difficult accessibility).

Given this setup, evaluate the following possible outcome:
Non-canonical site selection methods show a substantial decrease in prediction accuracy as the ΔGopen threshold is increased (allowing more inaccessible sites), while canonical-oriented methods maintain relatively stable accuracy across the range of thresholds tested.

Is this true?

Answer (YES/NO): NO